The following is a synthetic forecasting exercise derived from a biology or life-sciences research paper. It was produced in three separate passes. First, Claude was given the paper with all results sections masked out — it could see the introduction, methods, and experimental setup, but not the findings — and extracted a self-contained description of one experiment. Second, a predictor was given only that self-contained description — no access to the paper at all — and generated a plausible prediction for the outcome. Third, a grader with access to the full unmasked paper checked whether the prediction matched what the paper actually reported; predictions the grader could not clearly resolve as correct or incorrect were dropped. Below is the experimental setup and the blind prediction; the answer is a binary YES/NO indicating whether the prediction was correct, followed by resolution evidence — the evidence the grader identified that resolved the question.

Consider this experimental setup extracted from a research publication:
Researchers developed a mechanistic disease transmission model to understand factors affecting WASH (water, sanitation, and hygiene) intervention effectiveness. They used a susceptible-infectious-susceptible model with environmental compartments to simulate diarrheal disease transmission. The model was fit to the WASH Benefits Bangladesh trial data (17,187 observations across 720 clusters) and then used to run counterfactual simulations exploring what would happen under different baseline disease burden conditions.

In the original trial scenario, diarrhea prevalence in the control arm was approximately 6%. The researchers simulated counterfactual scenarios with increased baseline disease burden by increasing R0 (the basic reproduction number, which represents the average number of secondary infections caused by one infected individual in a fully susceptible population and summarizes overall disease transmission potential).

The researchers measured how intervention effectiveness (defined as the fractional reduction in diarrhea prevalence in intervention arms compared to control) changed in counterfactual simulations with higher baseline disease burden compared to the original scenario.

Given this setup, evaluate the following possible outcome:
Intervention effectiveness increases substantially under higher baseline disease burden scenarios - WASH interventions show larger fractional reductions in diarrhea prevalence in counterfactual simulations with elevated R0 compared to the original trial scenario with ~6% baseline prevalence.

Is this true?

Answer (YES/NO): NO